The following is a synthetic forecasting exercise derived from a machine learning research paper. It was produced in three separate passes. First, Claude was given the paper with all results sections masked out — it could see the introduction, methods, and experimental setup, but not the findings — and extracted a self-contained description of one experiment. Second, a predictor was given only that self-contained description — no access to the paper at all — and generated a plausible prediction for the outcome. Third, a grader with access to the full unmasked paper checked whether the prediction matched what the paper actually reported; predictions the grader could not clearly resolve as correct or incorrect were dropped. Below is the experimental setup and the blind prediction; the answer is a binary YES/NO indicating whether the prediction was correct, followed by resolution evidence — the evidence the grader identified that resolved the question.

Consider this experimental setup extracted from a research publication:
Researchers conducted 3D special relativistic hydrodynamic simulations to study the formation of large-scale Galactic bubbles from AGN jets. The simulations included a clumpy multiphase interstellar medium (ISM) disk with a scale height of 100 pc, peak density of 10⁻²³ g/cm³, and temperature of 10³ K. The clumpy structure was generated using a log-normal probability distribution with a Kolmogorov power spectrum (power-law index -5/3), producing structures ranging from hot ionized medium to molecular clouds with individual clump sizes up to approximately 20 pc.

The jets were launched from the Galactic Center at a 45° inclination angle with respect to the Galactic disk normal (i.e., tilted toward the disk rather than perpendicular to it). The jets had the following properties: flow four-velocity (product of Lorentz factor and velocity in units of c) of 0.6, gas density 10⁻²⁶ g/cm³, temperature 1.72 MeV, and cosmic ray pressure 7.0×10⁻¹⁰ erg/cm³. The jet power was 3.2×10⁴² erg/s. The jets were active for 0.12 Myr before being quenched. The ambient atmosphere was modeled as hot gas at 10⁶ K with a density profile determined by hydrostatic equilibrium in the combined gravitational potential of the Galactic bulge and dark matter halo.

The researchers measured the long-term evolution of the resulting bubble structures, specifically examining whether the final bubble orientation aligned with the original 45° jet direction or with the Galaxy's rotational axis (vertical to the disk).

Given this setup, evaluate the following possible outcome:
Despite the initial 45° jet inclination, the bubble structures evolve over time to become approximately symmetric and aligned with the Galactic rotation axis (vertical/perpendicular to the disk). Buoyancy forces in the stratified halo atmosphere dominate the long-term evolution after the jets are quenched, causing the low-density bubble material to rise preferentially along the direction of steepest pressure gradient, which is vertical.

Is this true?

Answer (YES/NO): YES